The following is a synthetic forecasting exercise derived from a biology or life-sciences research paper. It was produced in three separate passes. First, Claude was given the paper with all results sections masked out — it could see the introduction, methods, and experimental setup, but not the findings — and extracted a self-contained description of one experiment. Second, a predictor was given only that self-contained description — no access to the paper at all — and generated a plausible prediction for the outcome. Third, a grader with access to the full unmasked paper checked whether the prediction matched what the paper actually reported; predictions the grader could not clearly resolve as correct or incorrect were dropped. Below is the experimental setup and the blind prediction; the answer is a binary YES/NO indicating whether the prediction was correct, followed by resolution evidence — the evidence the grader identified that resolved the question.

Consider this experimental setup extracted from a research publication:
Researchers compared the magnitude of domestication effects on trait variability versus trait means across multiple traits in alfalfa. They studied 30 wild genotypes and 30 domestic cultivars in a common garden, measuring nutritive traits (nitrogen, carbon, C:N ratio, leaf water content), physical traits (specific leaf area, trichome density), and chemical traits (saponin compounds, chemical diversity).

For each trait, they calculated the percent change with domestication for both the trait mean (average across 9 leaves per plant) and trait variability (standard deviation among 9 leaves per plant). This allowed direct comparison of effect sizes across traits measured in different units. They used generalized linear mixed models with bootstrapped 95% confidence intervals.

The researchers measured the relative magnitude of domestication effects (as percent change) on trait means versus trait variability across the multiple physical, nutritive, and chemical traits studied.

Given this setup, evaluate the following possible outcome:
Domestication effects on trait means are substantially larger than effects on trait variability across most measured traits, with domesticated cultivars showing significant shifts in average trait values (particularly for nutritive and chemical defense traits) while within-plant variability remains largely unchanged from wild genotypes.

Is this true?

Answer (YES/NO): NO